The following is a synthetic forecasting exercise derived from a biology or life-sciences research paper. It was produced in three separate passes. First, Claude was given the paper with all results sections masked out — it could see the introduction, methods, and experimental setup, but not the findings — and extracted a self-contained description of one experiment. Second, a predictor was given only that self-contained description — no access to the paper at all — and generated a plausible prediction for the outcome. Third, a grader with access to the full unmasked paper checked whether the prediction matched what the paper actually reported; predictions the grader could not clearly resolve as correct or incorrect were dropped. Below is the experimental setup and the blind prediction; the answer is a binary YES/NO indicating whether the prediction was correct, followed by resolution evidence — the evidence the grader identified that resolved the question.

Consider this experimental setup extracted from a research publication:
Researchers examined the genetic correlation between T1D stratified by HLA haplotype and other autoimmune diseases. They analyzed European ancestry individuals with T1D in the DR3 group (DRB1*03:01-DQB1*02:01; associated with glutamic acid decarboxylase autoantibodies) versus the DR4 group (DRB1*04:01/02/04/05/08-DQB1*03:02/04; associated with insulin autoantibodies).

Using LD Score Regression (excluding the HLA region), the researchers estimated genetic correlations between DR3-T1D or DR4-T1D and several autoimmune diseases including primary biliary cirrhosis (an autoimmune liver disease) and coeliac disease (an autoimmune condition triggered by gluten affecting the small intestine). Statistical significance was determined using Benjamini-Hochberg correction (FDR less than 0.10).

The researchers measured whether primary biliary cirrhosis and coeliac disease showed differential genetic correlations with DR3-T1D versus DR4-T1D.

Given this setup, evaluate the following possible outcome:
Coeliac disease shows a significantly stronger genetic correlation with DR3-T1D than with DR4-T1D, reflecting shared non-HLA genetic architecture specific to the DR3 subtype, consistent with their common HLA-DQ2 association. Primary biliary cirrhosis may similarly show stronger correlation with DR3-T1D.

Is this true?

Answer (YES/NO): NO